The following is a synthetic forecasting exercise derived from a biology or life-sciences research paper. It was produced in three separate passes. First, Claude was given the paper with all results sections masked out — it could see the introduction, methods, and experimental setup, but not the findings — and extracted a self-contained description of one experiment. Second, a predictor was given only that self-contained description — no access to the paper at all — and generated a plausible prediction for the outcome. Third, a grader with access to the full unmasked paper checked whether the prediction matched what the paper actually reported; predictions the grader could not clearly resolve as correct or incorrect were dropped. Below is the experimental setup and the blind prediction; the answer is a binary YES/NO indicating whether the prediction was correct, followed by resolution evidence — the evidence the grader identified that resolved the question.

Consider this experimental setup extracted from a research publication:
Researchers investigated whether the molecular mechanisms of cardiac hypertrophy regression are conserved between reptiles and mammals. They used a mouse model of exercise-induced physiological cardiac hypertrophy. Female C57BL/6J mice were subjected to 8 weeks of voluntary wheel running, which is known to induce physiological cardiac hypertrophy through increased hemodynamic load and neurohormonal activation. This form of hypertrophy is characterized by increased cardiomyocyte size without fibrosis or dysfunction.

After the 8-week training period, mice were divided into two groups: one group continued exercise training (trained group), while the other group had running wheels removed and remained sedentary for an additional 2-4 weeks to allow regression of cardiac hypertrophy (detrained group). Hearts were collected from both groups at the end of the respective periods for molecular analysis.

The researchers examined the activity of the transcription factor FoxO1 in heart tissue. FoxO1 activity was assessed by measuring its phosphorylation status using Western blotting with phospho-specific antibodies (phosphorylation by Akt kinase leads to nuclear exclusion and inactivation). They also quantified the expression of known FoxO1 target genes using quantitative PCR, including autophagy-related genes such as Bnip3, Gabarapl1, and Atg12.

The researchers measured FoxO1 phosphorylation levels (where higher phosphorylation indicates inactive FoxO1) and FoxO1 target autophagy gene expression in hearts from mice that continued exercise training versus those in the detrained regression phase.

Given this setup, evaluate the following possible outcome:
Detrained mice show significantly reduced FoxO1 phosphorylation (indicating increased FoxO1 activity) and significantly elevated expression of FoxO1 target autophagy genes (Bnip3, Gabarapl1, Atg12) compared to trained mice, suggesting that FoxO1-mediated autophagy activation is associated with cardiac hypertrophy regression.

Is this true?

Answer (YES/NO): NO